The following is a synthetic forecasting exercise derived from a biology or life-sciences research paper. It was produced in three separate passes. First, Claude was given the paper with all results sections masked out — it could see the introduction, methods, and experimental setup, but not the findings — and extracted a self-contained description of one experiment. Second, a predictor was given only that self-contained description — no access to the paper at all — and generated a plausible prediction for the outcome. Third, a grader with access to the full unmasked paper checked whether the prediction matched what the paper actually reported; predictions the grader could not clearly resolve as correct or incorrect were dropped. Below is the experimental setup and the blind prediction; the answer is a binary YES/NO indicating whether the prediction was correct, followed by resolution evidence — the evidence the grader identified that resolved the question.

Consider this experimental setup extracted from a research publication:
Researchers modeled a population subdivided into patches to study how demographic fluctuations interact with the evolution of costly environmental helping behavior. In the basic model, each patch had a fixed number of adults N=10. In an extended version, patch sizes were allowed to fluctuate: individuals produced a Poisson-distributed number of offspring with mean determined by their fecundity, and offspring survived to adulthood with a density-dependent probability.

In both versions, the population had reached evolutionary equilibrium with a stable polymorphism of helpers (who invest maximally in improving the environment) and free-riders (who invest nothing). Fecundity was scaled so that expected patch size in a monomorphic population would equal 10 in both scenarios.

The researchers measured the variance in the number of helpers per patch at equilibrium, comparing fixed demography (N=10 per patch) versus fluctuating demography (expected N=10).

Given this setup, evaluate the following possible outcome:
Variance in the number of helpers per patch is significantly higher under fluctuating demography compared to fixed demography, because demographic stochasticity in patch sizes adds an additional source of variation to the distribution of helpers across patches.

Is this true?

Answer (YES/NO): YES